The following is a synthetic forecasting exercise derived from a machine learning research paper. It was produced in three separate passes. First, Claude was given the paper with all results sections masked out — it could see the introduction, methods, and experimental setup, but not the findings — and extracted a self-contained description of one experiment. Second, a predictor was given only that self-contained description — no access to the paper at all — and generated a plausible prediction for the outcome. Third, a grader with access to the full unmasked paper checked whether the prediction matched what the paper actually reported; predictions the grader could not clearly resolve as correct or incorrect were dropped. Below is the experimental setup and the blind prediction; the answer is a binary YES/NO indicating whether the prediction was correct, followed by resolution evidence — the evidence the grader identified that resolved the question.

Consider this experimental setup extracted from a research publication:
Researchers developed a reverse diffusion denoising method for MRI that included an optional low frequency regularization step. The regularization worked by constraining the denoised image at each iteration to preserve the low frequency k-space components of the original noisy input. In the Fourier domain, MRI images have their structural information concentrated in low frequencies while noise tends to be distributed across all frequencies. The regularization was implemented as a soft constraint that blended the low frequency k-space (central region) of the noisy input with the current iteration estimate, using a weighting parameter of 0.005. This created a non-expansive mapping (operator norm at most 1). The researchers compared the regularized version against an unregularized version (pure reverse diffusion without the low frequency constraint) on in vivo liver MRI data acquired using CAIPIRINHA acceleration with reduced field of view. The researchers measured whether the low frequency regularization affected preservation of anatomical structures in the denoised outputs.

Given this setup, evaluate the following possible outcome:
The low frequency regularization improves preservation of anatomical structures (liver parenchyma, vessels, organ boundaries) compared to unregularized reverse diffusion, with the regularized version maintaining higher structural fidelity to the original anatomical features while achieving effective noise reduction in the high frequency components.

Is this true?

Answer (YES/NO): YES